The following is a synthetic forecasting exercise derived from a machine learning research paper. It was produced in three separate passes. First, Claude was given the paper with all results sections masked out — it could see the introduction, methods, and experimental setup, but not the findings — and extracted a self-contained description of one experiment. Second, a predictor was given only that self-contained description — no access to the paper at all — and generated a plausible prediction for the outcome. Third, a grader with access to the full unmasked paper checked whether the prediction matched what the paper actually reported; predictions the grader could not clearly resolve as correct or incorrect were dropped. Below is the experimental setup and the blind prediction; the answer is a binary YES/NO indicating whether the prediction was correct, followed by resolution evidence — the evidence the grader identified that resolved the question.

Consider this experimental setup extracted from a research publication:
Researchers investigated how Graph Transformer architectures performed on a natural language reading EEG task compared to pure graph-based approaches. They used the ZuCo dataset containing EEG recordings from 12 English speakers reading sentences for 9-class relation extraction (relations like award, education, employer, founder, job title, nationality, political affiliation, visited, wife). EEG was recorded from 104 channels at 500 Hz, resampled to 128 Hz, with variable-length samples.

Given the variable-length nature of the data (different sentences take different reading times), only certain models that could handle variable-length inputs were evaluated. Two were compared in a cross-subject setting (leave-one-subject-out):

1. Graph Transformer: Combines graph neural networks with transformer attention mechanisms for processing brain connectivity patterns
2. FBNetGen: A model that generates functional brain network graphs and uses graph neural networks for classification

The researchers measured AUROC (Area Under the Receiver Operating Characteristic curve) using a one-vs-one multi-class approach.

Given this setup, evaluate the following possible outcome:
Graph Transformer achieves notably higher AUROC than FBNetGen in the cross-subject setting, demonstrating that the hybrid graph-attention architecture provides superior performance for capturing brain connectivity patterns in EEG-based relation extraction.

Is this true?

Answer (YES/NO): YES